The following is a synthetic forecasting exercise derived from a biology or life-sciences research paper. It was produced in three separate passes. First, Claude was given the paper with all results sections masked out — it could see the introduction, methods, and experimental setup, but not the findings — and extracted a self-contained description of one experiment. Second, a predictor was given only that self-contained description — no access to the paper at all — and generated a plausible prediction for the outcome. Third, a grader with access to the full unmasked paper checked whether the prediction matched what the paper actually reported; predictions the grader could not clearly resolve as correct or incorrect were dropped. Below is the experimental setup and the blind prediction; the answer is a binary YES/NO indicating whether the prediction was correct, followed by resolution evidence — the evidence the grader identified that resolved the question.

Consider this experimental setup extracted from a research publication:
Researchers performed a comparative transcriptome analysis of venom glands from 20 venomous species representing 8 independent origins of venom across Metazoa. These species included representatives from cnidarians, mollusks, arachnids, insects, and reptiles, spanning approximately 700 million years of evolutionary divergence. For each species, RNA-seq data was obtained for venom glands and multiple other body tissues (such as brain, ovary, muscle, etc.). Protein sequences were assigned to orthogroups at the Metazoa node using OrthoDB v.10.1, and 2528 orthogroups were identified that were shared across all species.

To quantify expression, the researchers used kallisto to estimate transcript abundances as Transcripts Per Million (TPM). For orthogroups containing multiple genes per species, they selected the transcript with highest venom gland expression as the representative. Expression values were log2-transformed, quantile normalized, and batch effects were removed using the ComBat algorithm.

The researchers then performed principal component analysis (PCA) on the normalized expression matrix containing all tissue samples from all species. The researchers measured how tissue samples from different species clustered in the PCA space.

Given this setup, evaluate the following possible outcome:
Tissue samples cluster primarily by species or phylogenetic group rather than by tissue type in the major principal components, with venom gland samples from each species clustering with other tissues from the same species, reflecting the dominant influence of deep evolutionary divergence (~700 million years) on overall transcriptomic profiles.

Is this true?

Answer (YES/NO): NO